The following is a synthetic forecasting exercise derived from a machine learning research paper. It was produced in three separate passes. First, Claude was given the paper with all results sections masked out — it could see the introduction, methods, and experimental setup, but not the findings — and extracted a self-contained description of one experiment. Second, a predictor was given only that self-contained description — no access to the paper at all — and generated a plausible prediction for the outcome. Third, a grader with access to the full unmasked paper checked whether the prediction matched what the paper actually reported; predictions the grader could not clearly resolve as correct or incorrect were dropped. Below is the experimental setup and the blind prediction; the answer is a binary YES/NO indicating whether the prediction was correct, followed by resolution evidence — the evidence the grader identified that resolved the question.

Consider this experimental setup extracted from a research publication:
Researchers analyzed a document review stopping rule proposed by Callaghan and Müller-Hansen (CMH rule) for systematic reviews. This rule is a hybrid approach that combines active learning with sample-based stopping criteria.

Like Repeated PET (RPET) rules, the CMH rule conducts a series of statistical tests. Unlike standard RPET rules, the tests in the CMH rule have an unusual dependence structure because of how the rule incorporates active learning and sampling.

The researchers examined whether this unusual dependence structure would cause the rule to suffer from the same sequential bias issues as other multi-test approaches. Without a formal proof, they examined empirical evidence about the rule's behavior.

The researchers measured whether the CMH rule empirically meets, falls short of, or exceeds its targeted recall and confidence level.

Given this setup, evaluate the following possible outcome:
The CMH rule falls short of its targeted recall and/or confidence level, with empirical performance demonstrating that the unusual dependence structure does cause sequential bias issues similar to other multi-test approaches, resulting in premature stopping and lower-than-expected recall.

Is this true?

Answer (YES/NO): NO